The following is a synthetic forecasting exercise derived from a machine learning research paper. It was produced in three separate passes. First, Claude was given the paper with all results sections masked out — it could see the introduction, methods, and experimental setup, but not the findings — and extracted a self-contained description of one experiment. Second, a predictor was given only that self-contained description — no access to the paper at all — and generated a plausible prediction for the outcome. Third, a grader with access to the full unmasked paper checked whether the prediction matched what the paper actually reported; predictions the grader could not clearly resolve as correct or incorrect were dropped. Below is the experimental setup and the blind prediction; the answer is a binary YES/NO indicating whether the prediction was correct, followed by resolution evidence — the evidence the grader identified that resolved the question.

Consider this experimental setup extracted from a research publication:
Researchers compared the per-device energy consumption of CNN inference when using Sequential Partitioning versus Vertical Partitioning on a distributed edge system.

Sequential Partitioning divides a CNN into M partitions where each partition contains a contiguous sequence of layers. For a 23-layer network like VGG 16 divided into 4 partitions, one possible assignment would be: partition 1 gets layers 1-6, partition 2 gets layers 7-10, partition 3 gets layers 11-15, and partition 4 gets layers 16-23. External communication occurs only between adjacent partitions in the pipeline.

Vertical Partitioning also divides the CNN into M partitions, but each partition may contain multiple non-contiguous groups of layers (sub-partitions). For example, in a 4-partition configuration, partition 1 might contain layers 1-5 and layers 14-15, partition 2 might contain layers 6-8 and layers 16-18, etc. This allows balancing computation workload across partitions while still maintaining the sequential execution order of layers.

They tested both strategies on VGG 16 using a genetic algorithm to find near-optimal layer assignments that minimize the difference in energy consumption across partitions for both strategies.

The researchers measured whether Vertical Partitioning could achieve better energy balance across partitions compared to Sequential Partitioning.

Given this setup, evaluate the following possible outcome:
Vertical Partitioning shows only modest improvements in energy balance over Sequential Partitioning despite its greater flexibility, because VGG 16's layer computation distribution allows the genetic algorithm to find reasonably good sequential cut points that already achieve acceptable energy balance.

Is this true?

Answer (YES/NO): NO